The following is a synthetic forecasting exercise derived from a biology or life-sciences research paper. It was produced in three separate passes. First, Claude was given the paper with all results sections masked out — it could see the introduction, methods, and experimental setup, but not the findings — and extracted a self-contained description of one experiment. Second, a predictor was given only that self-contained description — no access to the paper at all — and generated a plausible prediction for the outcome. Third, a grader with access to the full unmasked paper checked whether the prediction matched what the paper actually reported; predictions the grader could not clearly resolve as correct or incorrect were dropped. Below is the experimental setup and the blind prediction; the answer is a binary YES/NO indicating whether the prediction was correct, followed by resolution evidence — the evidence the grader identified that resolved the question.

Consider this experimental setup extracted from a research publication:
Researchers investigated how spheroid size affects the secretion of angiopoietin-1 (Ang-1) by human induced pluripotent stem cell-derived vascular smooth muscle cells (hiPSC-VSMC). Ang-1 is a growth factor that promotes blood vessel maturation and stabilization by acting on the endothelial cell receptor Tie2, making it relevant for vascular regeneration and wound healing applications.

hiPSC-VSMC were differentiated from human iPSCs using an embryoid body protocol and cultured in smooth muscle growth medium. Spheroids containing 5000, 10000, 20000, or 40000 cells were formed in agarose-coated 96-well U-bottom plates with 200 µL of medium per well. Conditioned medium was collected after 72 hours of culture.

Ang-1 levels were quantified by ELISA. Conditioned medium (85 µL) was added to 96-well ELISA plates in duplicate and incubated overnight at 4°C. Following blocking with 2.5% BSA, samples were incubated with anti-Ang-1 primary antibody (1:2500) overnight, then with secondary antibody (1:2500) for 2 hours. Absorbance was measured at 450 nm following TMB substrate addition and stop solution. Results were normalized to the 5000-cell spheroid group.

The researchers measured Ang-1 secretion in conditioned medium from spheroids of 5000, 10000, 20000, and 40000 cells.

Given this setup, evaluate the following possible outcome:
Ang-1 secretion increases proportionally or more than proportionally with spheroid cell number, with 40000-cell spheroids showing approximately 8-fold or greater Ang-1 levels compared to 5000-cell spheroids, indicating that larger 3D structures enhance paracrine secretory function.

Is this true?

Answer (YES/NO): NO